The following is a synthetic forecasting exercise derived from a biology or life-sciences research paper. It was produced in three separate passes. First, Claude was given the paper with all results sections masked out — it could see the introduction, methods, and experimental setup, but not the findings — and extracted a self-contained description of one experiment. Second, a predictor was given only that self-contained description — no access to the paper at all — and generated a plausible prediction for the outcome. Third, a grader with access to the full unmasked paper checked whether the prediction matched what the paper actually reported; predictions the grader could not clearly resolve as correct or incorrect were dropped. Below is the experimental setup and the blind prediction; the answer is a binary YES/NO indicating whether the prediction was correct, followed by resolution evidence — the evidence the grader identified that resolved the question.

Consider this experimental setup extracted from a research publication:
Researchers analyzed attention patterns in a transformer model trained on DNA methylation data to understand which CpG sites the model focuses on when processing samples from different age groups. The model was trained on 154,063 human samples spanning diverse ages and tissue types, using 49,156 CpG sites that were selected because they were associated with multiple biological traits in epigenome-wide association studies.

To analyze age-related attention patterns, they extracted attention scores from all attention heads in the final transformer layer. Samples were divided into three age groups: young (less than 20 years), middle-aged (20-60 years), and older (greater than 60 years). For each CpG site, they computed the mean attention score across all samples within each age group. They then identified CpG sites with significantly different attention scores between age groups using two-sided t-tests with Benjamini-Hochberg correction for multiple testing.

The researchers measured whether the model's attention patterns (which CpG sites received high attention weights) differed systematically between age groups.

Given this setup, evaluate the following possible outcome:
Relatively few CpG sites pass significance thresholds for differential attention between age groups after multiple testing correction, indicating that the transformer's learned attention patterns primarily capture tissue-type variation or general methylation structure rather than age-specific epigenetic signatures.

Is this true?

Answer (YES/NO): NO